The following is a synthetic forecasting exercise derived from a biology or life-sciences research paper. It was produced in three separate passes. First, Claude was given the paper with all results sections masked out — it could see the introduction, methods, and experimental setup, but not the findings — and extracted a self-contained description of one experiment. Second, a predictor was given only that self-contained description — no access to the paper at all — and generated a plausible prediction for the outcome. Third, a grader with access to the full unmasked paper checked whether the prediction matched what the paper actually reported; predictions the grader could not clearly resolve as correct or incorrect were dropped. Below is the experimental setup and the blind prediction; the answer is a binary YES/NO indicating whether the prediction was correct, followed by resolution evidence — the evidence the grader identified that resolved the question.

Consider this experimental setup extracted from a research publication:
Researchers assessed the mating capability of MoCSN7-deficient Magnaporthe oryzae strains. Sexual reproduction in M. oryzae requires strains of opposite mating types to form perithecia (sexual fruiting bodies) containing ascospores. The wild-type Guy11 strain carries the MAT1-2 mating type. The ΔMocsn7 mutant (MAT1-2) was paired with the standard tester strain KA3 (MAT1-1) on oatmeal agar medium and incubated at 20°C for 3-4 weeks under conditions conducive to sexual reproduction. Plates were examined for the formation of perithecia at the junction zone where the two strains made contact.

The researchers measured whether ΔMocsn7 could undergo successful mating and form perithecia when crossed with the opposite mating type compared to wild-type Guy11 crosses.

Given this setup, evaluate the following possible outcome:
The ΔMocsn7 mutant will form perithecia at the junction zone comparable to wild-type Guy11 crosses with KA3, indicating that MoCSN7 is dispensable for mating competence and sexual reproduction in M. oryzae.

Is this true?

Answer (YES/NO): YES